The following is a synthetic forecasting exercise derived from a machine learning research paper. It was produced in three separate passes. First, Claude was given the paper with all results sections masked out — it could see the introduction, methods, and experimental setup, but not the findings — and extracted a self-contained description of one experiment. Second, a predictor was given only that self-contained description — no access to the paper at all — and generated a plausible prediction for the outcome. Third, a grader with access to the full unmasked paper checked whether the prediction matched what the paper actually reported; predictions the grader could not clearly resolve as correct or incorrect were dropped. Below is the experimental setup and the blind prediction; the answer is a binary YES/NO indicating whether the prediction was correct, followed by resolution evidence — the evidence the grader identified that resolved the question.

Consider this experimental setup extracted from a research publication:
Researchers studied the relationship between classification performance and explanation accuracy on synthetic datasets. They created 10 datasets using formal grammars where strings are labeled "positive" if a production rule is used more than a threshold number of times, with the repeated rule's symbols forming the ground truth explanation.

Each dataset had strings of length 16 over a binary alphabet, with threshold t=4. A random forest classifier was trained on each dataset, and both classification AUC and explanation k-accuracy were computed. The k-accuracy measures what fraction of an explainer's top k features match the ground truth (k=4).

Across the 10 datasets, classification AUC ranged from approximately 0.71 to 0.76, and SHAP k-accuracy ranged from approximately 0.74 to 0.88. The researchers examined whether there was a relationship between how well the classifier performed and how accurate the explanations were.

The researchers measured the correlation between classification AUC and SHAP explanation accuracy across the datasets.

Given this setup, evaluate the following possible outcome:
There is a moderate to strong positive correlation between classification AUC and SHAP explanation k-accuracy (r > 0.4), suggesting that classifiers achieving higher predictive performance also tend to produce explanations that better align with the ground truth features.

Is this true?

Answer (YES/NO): YES